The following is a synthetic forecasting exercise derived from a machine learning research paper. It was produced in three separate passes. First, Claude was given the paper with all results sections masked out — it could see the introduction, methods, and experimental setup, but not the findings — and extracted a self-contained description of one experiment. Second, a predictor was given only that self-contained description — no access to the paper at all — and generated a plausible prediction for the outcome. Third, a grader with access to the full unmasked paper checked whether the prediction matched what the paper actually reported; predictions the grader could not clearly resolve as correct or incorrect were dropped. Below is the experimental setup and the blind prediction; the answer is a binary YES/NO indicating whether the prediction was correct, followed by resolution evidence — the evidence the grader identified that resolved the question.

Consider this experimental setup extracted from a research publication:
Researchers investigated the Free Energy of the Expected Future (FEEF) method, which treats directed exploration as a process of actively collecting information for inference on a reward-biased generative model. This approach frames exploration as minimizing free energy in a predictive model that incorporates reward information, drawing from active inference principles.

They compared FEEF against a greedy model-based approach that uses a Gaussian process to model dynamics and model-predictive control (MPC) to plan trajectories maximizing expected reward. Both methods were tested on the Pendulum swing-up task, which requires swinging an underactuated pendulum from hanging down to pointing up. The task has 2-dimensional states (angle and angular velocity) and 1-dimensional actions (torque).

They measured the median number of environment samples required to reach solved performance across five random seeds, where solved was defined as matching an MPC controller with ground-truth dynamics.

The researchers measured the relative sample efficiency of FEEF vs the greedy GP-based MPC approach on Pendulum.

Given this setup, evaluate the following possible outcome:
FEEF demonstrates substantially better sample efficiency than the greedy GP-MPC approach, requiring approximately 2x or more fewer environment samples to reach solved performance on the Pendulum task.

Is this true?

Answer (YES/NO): NO